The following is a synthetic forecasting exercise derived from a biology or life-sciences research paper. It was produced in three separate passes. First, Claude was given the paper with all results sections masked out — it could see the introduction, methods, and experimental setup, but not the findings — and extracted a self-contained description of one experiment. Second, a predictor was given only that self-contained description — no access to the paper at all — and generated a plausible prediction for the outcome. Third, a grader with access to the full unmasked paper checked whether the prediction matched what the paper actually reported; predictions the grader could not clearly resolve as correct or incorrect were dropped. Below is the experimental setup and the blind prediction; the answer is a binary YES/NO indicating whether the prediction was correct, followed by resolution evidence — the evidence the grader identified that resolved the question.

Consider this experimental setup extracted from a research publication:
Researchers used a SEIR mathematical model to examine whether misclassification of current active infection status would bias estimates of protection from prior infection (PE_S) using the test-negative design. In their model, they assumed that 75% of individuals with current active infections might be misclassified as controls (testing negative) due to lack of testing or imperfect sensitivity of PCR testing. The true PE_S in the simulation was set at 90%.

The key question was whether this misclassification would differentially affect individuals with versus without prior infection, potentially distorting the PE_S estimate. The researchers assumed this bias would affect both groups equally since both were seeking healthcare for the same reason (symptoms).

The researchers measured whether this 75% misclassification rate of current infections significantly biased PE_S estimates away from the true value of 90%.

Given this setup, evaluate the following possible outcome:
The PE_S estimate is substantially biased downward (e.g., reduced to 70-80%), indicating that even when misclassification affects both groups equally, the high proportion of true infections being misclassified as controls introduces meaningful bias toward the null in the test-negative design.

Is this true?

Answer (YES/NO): NO